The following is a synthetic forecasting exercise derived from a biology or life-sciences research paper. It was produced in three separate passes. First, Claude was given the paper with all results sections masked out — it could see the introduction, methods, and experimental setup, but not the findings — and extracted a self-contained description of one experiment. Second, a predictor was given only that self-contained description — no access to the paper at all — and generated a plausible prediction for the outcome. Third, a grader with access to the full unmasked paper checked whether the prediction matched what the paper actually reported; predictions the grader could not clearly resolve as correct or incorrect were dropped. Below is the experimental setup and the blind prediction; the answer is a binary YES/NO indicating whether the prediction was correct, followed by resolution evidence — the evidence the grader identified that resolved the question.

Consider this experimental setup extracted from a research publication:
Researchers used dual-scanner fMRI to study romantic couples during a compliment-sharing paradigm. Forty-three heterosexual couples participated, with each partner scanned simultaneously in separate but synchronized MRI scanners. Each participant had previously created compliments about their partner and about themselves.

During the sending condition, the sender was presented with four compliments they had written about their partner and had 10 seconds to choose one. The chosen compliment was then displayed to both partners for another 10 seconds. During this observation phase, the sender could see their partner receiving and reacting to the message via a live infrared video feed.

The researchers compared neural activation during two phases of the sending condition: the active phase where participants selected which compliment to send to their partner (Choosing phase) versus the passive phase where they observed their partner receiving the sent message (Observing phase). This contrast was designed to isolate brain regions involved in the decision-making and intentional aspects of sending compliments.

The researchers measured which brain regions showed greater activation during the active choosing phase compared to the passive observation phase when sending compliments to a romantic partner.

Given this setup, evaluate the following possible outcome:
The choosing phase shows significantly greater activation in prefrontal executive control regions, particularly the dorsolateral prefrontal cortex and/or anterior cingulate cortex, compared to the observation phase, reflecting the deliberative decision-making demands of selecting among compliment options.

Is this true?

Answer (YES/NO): NO